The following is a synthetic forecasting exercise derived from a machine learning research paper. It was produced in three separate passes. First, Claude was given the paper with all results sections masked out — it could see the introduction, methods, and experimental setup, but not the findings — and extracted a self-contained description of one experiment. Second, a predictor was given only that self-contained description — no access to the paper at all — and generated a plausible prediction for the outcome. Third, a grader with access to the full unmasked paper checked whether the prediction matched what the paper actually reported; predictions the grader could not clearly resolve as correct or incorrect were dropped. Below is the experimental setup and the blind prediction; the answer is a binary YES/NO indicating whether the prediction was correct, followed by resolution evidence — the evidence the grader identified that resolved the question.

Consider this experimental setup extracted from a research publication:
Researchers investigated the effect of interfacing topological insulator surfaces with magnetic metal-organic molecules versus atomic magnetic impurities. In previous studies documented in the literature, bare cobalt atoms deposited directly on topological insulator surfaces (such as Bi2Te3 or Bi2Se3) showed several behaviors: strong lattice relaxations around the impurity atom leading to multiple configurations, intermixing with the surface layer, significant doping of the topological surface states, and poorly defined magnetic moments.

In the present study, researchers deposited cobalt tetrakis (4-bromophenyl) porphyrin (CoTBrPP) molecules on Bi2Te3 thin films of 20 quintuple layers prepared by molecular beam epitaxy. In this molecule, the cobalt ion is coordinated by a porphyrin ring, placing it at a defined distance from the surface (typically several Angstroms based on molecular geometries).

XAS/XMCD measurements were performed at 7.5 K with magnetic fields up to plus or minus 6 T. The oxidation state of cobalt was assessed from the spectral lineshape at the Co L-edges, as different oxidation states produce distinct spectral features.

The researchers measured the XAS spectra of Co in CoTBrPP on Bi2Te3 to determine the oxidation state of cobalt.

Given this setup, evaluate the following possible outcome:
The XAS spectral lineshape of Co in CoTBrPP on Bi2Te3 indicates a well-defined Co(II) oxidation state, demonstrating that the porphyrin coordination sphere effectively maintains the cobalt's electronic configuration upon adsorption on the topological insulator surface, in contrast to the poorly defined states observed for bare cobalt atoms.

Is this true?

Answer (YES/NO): YES